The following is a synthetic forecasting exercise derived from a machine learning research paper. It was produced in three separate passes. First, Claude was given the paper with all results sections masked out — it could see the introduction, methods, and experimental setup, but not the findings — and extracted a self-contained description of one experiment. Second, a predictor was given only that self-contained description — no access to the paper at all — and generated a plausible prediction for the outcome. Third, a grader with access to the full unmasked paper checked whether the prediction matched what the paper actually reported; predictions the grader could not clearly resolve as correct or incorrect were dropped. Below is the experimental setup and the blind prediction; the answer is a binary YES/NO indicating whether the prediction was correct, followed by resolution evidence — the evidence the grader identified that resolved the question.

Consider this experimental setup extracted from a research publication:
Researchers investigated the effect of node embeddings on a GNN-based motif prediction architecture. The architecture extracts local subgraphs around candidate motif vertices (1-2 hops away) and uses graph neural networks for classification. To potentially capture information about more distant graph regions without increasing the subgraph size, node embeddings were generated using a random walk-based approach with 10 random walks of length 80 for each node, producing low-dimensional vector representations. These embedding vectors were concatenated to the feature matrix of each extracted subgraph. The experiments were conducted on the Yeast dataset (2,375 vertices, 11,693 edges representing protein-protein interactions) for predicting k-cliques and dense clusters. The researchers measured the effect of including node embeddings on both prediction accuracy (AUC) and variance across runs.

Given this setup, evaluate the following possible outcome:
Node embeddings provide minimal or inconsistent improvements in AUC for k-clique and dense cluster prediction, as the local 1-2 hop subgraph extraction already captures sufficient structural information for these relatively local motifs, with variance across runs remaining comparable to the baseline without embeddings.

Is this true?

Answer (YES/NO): NO